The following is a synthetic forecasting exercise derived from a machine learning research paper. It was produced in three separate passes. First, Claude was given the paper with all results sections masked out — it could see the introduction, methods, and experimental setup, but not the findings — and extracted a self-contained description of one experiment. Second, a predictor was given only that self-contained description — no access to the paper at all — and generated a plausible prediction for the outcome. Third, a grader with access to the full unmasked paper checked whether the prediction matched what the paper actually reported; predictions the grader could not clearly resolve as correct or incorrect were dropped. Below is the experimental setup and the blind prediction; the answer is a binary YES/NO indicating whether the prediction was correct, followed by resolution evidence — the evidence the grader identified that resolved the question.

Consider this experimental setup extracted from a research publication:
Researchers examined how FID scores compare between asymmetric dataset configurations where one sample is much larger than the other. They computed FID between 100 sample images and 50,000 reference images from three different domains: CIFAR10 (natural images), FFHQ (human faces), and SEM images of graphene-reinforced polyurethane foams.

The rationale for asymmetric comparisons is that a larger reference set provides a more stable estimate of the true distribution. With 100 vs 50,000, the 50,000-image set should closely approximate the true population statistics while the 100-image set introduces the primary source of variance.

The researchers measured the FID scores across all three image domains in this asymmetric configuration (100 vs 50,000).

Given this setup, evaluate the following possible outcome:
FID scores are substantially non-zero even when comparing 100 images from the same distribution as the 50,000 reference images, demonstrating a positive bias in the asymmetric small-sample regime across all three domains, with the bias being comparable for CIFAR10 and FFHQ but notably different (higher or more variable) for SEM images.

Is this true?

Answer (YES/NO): NO